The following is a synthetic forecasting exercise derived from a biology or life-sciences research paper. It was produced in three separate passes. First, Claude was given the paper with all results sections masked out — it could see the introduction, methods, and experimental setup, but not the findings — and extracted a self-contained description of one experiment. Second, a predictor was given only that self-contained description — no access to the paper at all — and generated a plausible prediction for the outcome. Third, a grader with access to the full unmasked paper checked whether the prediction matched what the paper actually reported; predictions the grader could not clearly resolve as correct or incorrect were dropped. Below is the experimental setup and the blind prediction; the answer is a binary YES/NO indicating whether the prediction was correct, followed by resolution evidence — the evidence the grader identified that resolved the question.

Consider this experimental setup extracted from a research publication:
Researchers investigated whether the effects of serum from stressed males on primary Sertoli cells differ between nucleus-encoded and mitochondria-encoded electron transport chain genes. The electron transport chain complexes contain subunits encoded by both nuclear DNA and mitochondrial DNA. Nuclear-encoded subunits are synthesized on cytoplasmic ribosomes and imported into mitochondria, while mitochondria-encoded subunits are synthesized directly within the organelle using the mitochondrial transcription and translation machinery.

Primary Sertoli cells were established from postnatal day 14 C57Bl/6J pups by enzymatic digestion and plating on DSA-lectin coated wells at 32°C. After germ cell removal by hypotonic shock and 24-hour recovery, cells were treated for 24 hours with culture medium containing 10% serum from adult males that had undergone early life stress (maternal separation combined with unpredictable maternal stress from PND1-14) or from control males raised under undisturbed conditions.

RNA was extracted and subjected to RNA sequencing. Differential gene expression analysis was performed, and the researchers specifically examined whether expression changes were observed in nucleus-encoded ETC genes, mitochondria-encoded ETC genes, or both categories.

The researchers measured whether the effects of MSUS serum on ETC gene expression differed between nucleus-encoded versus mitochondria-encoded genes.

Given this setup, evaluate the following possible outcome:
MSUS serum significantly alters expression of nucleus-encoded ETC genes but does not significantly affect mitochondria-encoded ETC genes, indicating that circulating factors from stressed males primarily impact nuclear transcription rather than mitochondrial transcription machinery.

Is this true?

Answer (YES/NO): NO